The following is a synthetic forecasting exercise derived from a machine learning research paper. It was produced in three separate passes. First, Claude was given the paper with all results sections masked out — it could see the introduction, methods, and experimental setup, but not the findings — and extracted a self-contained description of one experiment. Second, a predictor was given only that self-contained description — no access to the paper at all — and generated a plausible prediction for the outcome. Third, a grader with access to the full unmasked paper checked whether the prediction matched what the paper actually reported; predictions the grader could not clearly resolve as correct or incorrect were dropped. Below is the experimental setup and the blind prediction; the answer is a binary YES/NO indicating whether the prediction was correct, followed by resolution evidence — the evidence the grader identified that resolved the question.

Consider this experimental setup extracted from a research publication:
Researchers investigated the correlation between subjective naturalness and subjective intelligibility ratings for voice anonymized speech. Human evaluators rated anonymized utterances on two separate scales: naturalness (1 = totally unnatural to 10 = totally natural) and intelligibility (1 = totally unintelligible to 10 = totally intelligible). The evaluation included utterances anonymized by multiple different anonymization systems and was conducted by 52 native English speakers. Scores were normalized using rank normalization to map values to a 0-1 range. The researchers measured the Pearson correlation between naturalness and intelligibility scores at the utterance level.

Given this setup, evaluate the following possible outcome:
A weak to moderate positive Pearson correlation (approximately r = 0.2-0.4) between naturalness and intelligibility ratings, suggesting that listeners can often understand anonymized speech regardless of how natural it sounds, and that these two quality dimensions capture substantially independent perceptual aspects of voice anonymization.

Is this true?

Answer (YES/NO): NO